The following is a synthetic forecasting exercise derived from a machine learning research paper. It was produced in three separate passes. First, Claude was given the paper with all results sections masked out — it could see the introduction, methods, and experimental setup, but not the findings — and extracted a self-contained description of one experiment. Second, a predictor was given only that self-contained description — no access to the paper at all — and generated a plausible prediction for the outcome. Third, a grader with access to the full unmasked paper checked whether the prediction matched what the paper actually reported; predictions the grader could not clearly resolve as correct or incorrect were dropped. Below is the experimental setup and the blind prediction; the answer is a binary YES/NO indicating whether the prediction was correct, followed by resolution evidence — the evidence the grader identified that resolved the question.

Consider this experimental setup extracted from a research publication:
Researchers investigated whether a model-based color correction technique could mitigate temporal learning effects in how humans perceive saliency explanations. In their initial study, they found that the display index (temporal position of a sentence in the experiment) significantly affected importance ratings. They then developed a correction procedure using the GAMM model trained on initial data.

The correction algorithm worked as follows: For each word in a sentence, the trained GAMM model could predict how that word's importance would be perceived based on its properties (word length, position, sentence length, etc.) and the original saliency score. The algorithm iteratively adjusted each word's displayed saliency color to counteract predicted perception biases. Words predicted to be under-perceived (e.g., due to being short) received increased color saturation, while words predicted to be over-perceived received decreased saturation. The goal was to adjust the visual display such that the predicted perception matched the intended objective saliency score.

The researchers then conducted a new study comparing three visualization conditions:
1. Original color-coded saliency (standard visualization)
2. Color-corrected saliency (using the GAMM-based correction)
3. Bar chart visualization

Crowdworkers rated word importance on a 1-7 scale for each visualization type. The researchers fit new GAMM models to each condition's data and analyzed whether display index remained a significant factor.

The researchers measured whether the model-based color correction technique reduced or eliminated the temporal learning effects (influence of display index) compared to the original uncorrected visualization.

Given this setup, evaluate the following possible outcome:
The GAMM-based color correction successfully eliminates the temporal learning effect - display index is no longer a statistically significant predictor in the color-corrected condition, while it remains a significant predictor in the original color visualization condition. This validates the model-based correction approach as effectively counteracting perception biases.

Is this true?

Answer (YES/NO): YES